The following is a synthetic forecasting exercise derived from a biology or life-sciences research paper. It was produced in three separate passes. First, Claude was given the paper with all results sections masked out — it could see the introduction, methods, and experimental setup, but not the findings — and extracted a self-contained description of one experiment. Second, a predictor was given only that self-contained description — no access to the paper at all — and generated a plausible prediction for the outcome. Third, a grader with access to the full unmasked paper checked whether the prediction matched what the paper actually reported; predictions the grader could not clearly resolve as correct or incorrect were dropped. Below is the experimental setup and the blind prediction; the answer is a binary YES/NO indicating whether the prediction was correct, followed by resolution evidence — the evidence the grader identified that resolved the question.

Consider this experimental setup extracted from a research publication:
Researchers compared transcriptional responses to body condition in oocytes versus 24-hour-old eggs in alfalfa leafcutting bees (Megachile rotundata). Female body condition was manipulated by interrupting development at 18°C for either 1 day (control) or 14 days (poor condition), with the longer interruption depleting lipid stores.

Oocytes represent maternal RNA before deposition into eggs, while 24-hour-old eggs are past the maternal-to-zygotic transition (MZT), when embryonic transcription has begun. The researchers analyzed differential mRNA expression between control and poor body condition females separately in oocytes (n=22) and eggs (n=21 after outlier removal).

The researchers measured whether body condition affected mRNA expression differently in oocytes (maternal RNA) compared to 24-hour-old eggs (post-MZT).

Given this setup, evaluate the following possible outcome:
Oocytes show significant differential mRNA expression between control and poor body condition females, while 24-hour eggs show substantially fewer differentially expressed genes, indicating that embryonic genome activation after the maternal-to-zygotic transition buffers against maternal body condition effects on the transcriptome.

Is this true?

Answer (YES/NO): YES